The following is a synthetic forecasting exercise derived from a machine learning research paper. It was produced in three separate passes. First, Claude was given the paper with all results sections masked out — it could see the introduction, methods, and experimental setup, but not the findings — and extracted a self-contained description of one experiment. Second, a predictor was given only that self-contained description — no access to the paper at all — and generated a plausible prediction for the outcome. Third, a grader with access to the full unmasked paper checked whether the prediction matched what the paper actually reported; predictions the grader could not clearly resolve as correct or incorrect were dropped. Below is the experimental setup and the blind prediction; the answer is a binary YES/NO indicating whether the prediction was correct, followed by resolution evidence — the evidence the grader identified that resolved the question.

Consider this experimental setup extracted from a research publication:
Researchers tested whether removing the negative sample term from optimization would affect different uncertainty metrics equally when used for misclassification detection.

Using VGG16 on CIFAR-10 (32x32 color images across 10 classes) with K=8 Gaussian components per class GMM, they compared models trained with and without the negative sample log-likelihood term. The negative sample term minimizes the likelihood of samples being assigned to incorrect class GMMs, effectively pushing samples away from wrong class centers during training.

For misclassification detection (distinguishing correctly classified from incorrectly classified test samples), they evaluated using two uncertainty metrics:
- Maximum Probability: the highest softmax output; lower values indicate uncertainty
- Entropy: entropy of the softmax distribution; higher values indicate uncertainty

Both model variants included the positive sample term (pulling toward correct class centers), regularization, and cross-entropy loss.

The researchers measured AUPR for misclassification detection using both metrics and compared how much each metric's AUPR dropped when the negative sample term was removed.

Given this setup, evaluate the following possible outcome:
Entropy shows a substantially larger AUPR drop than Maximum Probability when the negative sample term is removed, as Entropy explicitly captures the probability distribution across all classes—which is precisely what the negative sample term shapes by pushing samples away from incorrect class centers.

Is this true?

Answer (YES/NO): NO